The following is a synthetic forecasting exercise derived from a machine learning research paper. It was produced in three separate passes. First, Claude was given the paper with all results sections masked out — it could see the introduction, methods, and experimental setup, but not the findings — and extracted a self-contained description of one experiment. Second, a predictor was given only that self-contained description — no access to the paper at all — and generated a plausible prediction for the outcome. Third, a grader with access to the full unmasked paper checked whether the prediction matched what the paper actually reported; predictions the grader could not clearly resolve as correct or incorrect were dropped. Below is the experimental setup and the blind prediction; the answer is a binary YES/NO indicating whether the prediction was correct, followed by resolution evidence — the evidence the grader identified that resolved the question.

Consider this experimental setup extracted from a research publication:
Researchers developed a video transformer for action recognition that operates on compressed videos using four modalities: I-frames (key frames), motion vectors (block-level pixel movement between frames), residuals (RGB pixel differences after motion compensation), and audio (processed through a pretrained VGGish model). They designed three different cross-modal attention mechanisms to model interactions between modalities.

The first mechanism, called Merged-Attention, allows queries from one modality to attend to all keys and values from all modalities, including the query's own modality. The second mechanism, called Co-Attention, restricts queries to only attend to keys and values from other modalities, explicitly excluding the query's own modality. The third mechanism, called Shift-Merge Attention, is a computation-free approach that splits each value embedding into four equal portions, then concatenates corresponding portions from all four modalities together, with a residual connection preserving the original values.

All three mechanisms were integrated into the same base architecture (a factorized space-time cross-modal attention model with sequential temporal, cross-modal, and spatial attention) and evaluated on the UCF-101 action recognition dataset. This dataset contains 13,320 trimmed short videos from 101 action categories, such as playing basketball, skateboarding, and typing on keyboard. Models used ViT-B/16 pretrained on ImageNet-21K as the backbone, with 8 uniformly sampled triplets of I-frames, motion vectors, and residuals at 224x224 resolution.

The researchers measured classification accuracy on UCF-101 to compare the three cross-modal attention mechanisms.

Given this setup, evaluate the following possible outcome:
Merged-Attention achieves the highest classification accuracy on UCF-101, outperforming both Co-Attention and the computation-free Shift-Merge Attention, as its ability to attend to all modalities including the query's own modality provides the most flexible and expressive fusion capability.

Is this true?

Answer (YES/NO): YES